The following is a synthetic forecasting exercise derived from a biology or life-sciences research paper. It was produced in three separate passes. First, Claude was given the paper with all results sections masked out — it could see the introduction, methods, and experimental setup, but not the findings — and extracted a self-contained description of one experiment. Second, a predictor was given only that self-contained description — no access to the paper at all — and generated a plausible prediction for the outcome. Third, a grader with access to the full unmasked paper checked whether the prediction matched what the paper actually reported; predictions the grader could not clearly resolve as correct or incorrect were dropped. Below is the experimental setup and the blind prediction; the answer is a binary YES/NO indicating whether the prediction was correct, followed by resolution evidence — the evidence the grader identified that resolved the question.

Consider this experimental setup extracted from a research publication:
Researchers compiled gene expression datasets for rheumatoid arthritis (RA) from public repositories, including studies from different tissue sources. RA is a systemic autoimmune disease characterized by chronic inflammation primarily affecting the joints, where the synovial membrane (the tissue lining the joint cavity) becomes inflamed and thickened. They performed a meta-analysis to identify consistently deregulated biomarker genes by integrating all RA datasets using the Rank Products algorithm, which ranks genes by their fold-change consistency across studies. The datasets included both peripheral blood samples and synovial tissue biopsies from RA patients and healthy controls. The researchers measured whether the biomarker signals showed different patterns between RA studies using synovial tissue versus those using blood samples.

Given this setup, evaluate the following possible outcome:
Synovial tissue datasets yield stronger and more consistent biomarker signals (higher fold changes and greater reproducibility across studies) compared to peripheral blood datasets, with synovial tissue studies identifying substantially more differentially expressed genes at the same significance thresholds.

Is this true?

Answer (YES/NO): NO